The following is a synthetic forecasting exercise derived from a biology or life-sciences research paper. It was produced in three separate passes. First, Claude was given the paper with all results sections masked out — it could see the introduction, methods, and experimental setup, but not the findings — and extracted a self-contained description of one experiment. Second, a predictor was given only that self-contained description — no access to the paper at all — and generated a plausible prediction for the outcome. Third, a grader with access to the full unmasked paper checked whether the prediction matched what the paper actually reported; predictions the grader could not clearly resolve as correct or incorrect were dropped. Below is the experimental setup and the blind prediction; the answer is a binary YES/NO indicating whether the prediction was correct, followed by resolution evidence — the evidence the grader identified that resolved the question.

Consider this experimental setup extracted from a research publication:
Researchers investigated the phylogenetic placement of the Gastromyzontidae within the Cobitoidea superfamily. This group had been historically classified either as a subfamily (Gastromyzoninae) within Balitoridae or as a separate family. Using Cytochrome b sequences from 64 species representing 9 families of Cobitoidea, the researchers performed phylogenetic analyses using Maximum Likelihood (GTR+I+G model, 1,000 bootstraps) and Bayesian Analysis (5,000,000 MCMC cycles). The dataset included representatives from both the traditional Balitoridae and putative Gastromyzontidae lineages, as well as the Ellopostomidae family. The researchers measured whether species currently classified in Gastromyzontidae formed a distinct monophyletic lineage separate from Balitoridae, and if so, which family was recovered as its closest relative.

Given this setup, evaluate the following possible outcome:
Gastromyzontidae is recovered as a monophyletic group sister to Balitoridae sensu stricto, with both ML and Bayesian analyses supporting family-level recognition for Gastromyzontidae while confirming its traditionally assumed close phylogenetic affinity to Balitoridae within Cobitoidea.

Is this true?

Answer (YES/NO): NO